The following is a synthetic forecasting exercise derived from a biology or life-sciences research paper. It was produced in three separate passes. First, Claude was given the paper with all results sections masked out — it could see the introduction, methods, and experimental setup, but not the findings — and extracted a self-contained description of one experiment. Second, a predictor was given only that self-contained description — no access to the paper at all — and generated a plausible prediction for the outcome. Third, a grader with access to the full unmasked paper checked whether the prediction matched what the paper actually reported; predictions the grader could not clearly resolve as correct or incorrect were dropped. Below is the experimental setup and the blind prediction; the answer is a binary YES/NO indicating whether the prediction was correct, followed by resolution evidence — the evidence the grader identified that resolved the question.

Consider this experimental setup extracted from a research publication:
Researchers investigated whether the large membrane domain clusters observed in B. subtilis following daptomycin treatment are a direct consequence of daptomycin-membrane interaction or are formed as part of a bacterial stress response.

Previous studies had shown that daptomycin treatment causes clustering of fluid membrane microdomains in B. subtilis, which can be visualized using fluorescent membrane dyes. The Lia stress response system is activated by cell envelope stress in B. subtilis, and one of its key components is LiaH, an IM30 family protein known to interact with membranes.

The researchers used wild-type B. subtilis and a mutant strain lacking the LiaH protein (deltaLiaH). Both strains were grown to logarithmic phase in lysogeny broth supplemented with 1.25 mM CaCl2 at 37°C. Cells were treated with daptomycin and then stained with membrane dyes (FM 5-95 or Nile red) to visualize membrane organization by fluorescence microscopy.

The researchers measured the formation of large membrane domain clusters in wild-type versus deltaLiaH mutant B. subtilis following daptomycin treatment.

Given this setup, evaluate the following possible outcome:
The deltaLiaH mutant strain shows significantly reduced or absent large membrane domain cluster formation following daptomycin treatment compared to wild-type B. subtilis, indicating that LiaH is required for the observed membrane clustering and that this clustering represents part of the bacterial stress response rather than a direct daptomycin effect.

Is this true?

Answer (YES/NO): YES